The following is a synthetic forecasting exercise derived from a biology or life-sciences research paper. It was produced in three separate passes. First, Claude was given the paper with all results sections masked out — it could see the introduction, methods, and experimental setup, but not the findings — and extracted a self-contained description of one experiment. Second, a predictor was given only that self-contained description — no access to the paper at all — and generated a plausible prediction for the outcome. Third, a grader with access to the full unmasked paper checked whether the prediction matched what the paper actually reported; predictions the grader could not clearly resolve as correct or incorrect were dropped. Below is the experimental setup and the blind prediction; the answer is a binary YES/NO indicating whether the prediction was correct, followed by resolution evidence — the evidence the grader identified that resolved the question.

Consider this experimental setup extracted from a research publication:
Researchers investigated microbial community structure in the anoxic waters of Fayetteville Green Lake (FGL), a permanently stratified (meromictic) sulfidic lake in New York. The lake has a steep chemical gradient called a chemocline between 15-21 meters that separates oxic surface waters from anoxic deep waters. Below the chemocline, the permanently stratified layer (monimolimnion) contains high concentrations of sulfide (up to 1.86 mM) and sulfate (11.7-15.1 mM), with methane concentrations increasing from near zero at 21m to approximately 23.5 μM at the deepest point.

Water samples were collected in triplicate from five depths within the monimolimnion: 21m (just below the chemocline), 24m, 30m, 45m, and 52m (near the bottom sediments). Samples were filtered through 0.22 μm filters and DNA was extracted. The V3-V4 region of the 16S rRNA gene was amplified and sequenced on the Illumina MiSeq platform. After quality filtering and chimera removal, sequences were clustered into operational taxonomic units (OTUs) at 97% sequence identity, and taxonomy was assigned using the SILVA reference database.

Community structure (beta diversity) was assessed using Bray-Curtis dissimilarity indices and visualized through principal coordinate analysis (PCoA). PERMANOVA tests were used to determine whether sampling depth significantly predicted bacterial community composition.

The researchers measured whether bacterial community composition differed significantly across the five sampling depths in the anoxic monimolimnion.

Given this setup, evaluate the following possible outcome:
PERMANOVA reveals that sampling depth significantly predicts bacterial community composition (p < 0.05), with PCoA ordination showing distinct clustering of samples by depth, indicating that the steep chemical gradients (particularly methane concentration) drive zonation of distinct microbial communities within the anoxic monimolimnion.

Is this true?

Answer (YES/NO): NO